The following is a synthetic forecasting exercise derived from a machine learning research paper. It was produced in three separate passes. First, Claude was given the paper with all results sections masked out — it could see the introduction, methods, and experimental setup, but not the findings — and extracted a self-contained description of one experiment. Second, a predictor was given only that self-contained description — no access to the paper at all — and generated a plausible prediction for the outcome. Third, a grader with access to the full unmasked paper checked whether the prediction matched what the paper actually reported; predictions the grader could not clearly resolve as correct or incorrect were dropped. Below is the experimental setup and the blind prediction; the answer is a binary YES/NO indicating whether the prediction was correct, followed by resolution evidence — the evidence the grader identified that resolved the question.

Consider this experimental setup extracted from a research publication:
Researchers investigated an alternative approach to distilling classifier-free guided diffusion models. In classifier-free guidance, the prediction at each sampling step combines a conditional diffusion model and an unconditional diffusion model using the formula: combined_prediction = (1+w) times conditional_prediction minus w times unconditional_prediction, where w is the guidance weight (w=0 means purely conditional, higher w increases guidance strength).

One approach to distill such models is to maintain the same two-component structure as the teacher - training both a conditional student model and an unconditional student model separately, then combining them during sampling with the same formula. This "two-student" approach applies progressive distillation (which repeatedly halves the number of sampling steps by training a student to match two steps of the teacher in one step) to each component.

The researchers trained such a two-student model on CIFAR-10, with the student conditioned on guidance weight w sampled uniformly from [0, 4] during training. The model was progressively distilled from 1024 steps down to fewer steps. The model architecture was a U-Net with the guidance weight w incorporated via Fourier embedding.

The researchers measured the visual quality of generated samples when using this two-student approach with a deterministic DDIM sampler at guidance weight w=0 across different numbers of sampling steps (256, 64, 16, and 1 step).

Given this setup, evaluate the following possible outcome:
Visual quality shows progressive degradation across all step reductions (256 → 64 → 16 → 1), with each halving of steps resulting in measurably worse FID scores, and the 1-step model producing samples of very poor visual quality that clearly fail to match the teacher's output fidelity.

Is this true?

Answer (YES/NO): YES